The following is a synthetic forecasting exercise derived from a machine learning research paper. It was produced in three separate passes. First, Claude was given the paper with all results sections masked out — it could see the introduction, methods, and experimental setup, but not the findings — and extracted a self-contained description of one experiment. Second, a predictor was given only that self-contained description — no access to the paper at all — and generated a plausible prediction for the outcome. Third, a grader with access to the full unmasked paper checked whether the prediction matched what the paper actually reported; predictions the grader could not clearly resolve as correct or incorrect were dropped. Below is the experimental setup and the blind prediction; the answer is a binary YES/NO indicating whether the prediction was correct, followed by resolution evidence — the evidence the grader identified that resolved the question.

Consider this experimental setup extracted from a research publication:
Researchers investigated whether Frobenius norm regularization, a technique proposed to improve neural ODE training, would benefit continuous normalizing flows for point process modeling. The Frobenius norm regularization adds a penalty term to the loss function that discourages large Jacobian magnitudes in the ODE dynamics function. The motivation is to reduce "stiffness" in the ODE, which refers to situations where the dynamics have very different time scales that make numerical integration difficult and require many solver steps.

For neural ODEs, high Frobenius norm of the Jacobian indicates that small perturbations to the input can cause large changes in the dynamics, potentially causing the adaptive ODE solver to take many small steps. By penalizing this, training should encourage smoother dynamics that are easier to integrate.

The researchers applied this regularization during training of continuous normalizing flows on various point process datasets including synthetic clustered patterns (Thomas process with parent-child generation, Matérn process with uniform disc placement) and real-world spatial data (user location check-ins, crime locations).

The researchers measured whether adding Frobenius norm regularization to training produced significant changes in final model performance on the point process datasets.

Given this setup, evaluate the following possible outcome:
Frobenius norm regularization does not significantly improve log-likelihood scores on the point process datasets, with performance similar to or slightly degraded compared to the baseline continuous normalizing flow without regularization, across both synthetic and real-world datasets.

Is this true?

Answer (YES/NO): YES